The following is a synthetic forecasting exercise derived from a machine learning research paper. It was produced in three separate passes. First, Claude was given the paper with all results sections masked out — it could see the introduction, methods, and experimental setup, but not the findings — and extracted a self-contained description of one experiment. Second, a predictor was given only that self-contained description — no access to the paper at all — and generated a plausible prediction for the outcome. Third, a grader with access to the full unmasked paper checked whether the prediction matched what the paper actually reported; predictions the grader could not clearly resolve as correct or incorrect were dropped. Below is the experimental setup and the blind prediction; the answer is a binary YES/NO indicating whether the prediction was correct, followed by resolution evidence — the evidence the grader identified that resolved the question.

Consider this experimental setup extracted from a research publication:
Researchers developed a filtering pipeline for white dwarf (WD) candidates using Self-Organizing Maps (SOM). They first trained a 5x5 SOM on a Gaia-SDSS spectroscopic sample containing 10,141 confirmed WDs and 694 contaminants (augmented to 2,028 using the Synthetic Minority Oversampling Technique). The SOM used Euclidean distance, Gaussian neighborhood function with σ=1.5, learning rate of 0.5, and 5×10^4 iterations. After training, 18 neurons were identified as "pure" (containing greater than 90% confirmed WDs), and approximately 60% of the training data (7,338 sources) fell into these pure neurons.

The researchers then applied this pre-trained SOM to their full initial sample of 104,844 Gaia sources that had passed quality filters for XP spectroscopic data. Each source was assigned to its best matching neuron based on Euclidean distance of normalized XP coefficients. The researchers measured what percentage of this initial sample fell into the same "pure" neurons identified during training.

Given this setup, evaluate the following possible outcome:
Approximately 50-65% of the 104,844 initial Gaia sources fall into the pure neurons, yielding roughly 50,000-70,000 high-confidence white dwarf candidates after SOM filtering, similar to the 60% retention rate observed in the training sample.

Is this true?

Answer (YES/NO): YES